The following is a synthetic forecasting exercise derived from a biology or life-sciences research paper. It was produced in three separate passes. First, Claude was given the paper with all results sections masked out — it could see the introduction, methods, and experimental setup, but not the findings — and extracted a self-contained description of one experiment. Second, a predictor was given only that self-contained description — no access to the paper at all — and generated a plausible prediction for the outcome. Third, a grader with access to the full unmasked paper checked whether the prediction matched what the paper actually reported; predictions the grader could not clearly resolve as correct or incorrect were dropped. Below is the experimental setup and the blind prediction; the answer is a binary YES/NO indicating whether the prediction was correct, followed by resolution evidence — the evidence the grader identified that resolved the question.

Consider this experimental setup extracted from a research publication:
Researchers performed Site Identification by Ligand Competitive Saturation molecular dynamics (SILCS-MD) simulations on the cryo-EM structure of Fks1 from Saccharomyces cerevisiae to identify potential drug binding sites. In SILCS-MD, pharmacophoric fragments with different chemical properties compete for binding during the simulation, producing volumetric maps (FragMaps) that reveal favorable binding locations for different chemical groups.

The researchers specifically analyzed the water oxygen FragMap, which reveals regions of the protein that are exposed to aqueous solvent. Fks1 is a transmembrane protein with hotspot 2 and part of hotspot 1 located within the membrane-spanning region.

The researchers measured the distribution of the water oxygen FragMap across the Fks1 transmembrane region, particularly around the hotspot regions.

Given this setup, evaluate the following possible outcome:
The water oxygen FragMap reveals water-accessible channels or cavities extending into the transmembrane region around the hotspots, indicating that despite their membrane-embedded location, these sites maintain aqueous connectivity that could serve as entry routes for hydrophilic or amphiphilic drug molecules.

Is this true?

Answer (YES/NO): YES